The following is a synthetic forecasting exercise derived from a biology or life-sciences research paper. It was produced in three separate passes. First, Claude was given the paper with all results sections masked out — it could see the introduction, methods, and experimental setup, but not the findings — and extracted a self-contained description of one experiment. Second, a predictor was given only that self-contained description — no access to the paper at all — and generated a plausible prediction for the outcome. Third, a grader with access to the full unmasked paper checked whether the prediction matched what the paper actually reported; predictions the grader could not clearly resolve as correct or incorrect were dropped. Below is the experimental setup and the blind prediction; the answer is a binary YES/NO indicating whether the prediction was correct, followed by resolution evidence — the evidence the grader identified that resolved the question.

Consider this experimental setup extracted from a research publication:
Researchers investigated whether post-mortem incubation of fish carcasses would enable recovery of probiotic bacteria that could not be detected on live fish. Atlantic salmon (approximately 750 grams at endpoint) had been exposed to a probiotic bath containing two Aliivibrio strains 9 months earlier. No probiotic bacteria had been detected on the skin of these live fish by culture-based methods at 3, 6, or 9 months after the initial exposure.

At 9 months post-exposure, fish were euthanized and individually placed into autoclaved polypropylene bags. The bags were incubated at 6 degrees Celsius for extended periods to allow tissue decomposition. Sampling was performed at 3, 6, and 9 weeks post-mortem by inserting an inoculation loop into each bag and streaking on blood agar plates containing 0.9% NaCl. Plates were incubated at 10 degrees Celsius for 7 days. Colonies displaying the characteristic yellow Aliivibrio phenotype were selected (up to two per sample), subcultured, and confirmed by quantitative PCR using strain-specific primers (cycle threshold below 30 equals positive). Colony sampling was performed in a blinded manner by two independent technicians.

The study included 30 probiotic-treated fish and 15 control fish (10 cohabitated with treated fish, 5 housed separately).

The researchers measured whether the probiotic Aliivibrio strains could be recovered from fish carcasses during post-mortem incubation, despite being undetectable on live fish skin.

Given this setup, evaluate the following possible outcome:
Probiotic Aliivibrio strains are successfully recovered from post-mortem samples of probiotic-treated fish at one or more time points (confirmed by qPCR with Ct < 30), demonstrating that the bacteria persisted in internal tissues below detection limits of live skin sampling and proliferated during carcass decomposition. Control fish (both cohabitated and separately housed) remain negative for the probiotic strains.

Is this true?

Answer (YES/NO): NO